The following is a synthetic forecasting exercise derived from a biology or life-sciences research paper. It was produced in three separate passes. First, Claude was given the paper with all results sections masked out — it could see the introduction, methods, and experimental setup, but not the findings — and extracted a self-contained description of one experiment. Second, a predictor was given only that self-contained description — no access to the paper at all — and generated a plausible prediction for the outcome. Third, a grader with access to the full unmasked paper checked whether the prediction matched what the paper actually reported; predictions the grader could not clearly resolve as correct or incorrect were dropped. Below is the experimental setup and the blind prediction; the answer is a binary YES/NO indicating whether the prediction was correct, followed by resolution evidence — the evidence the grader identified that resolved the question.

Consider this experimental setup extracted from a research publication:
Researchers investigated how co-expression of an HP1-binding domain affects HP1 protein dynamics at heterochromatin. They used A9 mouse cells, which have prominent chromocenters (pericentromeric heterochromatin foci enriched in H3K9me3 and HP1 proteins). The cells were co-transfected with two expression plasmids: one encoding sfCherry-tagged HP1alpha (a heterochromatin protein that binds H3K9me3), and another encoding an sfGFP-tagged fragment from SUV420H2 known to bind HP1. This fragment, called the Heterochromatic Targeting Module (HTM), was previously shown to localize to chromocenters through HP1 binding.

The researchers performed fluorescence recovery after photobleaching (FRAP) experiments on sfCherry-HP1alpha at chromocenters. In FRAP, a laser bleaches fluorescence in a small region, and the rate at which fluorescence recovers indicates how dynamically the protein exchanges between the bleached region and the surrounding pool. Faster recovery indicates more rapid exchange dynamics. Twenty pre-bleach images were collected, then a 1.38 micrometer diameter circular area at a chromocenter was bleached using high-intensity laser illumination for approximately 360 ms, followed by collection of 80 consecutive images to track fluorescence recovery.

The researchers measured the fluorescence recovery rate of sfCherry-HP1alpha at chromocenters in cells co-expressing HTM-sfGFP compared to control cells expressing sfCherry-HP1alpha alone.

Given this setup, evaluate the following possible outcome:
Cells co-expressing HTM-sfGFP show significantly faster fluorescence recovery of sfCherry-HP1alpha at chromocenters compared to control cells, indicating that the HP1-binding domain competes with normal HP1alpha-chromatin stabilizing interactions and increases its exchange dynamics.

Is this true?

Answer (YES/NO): NO